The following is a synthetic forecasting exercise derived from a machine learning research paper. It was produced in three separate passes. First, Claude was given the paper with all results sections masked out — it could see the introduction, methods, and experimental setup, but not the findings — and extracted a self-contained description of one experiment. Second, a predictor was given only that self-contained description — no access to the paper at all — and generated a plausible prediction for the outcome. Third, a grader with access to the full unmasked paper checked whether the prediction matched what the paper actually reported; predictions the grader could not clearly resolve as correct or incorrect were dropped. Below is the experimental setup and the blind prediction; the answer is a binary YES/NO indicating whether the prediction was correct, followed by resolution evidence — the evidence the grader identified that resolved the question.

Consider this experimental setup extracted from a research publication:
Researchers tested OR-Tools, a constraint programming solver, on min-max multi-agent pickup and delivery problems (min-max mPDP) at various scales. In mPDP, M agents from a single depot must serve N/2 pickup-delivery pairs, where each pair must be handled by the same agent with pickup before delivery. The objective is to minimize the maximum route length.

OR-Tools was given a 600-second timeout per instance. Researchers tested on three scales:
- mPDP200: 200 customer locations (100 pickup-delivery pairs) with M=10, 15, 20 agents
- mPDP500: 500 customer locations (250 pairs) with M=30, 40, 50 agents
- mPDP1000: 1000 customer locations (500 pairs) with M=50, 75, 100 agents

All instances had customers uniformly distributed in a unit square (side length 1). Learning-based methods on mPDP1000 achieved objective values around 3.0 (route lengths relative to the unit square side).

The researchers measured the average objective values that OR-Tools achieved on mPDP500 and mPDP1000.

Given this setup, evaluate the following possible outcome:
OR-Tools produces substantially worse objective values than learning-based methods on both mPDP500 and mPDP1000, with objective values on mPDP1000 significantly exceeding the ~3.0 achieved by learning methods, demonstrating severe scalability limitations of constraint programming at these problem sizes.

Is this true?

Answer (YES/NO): YES